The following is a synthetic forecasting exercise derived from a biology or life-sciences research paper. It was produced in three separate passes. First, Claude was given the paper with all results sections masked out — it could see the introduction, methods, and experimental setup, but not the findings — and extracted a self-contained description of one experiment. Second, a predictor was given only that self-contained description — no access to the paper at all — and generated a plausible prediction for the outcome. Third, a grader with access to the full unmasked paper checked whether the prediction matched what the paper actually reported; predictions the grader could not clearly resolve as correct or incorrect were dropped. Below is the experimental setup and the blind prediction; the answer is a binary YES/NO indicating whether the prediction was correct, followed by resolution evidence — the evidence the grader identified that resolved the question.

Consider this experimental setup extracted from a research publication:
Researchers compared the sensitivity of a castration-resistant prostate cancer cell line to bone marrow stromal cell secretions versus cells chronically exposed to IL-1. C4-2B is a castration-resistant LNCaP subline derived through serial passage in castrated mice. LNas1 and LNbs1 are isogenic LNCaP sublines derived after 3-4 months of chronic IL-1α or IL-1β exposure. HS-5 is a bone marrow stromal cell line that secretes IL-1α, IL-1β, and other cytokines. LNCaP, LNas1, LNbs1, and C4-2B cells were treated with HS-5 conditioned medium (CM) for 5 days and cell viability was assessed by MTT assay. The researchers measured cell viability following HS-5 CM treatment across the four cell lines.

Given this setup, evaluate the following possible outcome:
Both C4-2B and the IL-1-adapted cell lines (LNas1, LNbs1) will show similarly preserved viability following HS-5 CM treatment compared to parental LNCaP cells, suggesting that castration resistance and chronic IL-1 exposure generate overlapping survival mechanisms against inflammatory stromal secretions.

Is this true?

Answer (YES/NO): NO